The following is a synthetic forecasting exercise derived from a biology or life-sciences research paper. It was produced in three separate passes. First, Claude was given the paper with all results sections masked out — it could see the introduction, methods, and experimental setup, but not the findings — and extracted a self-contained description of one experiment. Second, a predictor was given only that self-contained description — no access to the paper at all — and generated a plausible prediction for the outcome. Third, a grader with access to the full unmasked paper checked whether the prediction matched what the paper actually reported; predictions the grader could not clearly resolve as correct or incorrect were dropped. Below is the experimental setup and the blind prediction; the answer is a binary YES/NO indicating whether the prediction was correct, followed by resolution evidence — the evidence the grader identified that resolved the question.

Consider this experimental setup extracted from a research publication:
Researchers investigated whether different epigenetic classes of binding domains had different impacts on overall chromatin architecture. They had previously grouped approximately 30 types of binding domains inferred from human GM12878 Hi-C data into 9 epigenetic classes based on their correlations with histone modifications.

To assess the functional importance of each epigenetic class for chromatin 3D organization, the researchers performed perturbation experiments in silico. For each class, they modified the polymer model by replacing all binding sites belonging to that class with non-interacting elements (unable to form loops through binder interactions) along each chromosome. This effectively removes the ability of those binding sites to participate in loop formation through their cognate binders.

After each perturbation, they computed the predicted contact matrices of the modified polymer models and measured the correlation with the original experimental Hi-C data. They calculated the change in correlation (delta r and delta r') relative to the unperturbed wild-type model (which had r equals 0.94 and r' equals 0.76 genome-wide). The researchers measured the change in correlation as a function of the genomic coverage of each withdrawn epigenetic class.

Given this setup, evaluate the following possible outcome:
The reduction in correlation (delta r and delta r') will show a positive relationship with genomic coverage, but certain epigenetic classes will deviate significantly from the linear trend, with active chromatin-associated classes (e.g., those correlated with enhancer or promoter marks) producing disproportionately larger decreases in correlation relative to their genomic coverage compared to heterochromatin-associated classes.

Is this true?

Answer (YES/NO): NO